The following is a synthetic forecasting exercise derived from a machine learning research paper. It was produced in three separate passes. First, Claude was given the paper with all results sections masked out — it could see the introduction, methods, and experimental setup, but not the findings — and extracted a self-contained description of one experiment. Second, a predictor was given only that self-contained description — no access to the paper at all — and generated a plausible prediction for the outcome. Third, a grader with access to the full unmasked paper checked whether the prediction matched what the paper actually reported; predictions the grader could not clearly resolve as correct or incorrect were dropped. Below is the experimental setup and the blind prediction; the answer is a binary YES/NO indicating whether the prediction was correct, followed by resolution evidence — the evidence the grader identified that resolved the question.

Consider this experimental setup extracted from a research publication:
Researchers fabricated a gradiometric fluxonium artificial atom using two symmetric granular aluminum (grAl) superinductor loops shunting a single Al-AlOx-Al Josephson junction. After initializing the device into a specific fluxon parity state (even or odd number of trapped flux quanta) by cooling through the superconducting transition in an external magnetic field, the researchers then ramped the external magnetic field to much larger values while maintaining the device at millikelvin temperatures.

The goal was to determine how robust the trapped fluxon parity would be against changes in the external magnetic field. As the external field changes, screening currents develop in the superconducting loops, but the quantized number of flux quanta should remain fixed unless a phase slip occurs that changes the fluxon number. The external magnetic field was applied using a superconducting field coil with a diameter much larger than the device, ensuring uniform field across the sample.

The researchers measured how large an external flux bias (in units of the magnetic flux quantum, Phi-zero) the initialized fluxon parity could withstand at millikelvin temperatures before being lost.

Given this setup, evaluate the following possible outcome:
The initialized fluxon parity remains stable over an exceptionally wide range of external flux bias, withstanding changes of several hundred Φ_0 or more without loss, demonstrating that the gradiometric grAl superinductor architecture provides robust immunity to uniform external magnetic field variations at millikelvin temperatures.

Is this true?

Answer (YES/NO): NO